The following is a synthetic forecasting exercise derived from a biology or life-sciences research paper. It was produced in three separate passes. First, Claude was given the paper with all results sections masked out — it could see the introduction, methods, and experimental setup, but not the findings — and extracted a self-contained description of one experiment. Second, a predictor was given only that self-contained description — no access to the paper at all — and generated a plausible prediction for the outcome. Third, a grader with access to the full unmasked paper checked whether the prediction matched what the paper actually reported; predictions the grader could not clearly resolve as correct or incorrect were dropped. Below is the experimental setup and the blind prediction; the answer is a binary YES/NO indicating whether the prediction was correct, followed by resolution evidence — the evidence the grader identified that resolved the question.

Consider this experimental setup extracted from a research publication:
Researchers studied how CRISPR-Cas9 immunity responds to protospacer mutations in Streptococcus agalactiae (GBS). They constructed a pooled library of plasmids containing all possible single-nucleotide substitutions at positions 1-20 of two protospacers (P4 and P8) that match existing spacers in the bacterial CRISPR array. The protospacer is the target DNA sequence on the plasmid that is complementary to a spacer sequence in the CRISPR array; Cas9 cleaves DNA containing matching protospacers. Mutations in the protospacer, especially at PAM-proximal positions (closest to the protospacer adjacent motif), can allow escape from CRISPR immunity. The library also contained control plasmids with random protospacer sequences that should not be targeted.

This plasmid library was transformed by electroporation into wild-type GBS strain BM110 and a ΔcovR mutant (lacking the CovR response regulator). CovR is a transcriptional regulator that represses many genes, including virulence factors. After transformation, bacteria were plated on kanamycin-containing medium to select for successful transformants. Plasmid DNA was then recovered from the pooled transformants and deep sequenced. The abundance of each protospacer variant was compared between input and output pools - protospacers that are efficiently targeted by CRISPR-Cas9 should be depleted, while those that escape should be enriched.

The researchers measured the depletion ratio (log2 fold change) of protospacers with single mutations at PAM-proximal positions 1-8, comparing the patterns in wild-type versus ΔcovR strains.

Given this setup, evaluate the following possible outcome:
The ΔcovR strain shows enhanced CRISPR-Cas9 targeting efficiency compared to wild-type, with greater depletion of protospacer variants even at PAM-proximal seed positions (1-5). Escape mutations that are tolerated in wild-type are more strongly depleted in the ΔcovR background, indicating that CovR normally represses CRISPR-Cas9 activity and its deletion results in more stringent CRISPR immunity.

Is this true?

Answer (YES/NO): YES